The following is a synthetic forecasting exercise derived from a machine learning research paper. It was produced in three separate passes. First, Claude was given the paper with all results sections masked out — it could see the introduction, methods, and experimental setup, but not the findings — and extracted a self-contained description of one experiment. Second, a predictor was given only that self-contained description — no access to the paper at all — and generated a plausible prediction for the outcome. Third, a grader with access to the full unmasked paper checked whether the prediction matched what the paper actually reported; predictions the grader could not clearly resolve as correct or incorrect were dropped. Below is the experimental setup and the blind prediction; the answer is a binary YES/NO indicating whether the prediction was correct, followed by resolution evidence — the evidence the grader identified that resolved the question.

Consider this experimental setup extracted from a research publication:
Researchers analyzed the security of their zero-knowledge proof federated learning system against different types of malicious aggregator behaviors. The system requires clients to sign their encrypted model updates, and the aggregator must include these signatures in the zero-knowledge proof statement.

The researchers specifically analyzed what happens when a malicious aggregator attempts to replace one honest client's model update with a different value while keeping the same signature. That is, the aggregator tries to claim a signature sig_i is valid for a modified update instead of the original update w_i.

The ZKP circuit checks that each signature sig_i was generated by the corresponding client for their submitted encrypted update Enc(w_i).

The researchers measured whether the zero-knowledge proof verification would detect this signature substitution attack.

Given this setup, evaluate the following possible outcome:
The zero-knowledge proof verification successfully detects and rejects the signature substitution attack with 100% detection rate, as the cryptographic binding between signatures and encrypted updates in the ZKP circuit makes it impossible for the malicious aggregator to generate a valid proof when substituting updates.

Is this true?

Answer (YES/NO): NO